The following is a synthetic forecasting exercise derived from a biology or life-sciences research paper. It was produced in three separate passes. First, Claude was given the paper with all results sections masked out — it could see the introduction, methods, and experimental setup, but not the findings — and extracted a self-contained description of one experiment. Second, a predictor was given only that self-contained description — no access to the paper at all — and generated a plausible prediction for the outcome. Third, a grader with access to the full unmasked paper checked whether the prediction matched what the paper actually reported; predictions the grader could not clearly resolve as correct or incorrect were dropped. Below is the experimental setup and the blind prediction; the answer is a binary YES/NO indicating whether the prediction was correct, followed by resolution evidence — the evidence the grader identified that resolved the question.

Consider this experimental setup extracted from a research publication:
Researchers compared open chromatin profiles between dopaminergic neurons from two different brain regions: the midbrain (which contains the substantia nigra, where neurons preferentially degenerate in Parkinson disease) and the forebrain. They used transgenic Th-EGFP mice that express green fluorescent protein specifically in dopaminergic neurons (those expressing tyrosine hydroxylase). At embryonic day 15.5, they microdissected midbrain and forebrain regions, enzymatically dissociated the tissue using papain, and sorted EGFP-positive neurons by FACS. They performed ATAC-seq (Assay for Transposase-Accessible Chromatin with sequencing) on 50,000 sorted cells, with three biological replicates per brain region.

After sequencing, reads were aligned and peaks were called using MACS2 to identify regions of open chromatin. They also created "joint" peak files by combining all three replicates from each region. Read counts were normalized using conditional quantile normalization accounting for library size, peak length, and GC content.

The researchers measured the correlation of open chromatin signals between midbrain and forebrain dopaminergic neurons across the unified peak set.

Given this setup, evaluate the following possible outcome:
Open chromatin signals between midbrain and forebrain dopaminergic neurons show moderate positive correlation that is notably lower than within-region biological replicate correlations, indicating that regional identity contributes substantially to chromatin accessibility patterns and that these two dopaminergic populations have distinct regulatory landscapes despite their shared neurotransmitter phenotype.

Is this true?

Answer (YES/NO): YES